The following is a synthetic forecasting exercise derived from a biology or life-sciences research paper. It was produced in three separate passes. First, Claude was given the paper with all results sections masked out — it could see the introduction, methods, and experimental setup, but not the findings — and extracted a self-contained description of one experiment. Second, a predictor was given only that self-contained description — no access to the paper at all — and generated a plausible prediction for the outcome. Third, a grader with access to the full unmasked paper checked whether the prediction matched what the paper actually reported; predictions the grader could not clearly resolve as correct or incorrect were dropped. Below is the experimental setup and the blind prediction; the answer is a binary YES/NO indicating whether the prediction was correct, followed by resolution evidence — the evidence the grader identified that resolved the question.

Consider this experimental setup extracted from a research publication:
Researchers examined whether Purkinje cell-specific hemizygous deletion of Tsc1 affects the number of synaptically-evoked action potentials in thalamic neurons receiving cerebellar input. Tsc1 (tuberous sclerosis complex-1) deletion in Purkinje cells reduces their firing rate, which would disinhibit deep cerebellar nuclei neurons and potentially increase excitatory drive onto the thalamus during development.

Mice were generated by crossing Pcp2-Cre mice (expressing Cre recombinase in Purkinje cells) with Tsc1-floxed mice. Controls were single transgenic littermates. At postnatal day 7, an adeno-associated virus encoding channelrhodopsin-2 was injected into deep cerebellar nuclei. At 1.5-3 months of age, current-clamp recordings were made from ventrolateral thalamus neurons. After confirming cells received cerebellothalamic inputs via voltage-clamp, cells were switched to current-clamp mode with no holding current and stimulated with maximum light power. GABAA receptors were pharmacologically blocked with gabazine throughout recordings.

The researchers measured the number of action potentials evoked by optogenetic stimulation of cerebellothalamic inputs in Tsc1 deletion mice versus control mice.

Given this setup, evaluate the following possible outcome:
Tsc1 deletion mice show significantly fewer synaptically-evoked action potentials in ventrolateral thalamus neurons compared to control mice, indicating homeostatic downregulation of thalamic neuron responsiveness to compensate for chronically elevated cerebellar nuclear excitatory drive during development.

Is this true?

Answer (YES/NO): NO